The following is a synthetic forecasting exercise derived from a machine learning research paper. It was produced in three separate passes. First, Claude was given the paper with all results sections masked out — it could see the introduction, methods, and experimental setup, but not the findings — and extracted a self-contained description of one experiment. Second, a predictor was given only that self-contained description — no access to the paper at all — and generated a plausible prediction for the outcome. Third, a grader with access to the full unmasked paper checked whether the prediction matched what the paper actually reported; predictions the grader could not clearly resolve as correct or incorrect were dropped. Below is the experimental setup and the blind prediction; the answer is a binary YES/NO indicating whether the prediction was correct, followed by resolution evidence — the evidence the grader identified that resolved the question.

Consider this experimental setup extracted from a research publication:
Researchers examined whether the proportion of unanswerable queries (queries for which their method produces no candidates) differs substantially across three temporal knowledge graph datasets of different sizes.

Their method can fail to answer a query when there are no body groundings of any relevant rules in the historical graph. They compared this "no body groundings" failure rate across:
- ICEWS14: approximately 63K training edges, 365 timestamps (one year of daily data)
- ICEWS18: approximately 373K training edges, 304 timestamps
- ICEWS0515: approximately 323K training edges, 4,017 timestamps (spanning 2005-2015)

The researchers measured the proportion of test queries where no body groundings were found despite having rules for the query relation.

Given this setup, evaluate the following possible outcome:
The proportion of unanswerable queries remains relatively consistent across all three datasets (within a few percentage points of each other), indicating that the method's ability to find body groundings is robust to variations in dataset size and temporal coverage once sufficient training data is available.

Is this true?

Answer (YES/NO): NO